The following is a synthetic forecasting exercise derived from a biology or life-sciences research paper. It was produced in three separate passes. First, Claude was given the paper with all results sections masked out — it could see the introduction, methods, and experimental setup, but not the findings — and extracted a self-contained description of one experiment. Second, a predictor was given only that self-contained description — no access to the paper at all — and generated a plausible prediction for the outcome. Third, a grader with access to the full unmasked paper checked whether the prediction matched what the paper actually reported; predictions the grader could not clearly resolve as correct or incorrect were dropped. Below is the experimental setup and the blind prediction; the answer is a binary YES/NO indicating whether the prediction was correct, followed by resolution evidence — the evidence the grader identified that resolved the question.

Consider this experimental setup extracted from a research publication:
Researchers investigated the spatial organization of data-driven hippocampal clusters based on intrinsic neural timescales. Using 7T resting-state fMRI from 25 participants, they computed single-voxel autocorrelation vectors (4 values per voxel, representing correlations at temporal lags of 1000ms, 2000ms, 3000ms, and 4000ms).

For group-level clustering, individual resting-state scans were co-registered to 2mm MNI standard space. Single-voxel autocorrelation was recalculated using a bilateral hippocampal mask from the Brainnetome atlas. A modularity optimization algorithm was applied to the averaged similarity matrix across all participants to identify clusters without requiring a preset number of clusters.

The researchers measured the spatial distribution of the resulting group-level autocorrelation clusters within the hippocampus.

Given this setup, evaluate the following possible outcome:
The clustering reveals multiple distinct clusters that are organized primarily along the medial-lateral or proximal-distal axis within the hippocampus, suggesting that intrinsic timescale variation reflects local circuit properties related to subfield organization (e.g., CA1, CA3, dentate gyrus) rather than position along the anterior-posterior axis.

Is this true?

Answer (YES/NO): NO